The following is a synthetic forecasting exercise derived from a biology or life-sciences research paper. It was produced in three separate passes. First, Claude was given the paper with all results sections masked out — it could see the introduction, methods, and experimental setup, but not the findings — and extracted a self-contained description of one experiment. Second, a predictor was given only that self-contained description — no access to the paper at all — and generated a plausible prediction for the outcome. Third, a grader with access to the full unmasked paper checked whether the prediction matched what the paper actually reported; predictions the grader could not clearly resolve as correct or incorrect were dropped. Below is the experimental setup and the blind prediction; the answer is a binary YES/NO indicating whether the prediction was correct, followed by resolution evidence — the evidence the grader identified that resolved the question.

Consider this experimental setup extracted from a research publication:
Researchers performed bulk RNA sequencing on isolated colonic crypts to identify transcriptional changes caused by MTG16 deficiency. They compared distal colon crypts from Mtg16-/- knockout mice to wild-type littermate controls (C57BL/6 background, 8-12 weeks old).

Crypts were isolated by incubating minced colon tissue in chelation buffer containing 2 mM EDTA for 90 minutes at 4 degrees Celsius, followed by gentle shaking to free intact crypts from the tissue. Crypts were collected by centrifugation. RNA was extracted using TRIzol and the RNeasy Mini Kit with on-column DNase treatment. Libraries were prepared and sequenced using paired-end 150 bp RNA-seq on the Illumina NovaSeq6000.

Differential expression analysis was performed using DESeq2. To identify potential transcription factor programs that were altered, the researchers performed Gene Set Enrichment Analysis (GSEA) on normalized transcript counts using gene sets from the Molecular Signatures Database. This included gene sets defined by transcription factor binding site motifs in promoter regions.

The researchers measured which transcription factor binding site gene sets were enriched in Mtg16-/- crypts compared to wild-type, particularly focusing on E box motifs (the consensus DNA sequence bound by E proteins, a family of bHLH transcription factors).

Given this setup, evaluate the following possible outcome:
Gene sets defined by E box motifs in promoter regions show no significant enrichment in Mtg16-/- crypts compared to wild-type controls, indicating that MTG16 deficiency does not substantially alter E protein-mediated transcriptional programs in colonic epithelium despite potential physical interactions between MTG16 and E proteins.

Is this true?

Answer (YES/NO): NO